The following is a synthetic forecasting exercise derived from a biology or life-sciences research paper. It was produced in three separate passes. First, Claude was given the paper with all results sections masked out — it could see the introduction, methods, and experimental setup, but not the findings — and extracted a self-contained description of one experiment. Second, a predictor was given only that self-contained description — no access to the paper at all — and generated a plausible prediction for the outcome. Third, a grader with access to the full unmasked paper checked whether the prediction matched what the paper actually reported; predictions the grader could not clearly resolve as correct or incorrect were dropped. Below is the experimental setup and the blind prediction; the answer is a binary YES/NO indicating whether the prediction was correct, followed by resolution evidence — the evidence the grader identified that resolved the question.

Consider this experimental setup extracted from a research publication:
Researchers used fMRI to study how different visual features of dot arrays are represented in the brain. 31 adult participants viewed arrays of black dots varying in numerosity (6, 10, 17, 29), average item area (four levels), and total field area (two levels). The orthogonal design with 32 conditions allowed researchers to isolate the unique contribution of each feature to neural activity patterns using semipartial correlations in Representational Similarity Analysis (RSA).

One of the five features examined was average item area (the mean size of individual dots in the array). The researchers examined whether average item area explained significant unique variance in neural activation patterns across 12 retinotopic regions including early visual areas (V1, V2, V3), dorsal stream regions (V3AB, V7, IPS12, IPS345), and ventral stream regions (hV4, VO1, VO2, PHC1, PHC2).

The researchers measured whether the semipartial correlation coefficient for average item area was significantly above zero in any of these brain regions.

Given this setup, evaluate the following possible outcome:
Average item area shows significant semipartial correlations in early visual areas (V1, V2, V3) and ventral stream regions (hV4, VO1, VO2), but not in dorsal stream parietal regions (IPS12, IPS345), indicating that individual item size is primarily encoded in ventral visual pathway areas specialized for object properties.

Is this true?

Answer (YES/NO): NO